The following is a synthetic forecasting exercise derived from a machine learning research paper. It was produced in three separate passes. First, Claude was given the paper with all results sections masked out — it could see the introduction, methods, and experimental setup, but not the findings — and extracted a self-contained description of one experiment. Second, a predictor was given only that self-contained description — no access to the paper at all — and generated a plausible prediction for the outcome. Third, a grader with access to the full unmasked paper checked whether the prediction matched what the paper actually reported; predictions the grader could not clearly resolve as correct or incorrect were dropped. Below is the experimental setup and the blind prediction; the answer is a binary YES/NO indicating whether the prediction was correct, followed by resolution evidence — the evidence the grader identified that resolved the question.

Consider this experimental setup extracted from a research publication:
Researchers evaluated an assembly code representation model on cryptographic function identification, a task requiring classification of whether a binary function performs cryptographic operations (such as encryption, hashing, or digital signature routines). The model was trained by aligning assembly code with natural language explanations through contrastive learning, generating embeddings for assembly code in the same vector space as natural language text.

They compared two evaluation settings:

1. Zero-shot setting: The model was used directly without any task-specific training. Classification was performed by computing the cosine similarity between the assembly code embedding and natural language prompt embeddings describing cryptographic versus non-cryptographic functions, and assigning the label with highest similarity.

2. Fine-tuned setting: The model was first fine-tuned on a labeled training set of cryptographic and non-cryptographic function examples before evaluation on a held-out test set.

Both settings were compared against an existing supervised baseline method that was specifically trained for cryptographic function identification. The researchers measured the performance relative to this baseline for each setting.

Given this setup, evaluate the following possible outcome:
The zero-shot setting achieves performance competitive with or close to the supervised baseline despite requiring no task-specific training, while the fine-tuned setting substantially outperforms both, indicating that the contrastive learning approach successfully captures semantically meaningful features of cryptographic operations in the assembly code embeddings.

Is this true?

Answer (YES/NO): YES